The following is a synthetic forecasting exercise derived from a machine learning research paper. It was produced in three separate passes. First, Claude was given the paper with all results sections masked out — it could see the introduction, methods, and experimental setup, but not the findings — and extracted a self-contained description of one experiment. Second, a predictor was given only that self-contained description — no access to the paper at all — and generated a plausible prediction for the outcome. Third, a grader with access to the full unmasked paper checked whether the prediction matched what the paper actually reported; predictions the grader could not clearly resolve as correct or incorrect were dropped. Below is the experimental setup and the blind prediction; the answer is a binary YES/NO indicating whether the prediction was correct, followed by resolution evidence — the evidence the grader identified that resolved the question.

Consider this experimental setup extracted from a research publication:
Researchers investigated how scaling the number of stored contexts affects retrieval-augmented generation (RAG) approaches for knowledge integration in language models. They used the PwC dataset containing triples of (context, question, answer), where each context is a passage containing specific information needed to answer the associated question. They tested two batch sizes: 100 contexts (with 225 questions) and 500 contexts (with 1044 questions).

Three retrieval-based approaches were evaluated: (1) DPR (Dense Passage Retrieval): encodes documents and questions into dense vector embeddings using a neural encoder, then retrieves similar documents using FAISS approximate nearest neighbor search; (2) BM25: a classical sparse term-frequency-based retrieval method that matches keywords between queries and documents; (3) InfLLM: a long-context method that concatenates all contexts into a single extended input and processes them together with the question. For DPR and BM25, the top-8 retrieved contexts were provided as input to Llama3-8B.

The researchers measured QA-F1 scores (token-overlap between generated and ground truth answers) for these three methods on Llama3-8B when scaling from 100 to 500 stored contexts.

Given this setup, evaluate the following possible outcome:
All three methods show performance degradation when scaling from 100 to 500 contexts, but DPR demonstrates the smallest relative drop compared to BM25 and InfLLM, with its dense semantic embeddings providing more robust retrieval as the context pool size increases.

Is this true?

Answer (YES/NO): NO